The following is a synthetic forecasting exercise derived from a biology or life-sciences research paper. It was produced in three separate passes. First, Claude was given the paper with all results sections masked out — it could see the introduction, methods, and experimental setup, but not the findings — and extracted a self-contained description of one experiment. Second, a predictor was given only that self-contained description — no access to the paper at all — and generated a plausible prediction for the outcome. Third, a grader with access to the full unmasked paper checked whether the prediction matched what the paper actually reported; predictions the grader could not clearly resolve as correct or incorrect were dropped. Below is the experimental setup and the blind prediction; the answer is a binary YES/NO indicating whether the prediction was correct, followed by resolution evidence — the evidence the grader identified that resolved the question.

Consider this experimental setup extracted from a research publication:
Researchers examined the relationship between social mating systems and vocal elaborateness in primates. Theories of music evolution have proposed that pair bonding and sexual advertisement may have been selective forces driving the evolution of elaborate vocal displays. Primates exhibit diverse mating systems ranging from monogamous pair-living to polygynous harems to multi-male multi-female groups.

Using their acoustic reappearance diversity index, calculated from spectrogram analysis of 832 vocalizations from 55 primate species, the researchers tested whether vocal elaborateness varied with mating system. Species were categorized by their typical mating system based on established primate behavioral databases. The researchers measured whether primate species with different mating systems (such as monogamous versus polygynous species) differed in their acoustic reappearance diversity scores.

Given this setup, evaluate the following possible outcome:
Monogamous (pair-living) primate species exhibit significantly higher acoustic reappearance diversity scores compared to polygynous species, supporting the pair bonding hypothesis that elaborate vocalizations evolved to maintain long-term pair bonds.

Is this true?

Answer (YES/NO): NO